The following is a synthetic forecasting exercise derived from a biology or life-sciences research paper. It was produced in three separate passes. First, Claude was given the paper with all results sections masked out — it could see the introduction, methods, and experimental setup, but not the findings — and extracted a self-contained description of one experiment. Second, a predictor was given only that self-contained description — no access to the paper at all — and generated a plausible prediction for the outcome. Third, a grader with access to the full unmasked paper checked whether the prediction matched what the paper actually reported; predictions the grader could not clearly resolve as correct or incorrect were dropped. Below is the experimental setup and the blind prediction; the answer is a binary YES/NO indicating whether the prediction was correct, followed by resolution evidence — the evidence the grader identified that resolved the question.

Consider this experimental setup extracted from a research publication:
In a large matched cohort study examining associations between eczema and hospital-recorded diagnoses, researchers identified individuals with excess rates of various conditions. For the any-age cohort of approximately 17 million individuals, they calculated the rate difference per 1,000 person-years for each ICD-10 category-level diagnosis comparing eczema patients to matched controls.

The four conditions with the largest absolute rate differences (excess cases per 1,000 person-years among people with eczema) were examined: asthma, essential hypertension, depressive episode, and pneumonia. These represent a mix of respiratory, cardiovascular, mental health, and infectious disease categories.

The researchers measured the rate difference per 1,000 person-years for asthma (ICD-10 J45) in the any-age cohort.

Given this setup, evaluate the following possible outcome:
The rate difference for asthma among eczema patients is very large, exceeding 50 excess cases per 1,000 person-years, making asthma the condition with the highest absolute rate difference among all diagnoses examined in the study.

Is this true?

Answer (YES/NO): NO